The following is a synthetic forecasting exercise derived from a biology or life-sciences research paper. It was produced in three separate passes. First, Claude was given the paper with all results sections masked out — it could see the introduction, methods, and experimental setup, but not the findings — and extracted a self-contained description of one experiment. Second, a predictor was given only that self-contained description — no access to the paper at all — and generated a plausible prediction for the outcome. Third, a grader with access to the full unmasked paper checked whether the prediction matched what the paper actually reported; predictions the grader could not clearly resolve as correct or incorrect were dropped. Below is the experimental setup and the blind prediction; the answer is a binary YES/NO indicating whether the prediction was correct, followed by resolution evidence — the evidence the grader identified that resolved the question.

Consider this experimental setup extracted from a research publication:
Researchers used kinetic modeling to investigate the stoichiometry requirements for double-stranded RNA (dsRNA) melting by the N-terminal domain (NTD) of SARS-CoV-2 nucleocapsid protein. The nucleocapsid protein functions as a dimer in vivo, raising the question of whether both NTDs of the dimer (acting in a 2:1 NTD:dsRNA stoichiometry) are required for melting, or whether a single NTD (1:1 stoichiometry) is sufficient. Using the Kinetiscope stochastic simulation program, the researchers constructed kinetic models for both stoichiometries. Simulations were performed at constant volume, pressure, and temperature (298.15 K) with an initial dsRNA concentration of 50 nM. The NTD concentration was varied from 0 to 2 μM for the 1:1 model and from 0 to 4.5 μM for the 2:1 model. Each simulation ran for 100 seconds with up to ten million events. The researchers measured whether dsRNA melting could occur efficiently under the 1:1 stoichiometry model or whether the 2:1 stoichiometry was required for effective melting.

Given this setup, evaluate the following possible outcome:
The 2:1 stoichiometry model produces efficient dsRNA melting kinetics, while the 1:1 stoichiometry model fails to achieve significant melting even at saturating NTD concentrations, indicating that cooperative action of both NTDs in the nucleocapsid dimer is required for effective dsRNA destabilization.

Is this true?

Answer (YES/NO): NO